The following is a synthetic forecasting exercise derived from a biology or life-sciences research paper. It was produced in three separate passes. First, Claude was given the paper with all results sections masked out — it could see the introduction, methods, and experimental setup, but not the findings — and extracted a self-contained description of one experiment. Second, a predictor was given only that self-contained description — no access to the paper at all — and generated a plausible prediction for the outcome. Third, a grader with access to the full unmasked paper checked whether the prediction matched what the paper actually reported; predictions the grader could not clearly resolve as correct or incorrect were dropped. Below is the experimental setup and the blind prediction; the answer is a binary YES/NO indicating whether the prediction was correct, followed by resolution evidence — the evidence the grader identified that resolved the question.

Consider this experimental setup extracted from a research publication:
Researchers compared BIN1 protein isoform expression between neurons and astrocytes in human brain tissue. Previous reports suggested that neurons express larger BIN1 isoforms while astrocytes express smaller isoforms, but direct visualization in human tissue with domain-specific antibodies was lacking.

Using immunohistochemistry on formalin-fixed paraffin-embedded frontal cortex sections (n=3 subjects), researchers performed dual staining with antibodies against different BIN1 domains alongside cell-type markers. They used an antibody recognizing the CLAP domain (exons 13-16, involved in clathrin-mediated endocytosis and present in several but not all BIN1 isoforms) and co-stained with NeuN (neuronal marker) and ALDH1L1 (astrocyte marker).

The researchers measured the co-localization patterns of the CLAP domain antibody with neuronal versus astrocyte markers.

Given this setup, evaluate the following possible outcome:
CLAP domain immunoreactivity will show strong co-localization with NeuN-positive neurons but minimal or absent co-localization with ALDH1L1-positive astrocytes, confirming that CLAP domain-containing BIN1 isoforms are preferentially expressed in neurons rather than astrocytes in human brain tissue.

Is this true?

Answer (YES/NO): NO